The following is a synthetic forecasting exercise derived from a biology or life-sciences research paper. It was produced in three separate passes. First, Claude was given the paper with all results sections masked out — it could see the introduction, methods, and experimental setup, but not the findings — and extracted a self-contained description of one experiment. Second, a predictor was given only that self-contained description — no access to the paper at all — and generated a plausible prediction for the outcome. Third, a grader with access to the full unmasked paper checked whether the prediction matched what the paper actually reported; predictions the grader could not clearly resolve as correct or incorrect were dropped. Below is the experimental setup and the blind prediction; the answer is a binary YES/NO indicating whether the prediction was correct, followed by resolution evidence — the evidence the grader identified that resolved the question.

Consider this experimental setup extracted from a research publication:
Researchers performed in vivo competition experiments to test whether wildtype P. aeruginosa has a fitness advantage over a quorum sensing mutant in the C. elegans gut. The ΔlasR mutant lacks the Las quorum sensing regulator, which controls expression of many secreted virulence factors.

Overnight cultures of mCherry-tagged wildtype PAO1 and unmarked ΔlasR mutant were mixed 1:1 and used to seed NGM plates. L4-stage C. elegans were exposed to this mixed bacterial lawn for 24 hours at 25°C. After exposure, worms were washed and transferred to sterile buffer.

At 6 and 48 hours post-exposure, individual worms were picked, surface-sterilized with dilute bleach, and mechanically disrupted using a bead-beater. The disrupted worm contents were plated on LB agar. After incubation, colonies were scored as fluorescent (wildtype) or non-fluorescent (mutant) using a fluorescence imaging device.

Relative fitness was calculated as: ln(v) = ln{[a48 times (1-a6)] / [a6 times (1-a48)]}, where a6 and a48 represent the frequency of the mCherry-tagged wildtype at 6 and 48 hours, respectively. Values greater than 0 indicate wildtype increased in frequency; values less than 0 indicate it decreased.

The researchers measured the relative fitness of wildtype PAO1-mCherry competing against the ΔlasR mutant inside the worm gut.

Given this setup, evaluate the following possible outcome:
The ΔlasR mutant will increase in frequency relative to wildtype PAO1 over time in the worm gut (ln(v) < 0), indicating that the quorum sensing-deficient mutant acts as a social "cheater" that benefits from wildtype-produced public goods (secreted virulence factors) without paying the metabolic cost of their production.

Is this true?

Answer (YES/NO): NO